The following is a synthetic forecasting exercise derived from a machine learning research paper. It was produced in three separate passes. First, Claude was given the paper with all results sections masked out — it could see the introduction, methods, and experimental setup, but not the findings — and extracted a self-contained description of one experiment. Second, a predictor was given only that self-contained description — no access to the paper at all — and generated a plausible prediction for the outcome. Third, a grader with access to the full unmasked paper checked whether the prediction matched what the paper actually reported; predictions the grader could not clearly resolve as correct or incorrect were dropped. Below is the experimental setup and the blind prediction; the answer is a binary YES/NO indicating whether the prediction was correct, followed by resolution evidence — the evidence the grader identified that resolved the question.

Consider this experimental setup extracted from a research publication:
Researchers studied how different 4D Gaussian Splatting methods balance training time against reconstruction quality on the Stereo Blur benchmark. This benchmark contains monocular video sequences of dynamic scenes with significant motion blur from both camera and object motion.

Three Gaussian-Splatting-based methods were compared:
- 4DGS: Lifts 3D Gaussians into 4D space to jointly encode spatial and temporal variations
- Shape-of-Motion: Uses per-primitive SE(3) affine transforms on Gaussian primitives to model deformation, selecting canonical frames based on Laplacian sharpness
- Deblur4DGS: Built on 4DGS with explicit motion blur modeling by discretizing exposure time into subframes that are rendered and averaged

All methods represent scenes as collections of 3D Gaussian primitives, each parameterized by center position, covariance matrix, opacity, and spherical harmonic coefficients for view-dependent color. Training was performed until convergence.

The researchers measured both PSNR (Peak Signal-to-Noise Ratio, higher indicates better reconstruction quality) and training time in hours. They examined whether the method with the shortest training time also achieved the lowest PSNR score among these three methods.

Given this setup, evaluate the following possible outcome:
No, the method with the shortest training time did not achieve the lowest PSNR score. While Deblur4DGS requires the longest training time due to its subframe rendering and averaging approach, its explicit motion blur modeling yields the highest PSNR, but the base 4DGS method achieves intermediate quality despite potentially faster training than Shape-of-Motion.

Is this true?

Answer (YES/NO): NO